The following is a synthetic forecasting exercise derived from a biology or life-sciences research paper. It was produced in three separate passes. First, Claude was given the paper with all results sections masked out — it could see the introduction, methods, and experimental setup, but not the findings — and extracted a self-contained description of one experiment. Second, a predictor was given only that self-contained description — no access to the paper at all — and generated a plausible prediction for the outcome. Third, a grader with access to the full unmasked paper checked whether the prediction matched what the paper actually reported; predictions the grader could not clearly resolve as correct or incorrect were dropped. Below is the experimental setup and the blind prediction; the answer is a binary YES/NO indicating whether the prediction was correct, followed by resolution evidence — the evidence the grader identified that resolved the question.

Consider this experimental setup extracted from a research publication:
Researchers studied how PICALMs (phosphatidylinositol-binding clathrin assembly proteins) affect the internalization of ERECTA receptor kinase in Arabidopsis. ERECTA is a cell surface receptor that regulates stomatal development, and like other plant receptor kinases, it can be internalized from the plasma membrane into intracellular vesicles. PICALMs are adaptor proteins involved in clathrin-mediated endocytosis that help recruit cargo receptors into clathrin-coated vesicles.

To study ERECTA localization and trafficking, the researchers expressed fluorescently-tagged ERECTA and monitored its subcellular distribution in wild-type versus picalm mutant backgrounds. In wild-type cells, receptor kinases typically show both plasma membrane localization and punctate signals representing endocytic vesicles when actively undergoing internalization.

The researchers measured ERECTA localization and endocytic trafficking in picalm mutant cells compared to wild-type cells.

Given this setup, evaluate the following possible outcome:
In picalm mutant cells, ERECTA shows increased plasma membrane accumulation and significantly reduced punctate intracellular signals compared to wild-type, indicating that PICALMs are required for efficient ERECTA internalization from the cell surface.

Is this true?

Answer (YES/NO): YES